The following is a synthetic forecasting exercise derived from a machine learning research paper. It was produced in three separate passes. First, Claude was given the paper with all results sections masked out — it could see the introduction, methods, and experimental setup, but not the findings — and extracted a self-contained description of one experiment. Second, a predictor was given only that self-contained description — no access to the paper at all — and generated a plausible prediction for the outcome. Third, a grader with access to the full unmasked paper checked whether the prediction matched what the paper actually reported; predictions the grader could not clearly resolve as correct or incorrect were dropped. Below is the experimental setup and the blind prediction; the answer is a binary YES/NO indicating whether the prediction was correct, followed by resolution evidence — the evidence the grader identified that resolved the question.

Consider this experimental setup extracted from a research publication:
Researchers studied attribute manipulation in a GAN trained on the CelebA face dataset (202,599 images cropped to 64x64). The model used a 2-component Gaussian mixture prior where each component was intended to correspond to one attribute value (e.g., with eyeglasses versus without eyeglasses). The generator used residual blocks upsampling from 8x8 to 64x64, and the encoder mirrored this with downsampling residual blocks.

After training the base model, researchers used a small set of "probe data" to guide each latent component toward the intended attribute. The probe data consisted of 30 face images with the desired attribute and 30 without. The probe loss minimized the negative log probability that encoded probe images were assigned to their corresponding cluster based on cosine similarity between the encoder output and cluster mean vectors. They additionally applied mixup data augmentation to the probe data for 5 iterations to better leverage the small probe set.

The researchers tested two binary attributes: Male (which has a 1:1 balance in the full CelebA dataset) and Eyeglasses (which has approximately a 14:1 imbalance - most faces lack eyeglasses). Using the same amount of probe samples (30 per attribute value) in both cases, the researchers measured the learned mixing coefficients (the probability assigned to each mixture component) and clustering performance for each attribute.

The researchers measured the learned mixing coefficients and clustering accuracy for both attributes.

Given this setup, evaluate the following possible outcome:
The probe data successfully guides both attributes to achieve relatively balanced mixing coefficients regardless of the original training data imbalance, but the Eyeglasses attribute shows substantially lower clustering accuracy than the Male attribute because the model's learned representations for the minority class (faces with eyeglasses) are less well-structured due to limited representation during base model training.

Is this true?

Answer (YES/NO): NO